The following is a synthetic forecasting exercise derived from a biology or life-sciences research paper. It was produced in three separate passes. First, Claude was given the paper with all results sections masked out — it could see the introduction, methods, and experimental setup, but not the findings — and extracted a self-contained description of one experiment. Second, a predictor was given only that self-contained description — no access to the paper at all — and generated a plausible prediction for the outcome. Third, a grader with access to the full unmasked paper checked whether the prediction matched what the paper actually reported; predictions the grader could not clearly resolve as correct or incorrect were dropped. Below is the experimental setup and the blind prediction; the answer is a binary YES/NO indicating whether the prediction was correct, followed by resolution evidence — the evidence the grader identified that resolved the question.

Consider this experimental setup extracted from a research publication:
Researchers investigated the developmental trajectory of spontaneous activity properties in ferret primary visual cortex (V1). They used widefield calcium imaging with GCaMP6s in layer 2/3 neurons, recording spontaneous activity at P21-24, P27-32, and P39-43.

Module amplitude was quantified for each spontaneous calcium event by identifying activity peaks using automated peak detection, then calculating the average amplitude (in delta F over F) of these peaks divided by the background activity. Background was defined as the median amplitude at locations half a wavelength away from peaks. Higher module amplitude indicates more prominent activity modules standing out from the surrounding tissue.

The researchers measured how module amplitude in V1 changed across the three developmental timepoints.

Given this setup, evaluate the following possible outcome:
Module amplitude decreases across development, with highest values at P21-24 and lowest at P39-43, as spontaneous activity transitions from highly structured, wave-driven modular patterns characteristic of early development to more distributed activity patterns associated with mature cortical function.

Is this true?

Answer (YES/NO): YES